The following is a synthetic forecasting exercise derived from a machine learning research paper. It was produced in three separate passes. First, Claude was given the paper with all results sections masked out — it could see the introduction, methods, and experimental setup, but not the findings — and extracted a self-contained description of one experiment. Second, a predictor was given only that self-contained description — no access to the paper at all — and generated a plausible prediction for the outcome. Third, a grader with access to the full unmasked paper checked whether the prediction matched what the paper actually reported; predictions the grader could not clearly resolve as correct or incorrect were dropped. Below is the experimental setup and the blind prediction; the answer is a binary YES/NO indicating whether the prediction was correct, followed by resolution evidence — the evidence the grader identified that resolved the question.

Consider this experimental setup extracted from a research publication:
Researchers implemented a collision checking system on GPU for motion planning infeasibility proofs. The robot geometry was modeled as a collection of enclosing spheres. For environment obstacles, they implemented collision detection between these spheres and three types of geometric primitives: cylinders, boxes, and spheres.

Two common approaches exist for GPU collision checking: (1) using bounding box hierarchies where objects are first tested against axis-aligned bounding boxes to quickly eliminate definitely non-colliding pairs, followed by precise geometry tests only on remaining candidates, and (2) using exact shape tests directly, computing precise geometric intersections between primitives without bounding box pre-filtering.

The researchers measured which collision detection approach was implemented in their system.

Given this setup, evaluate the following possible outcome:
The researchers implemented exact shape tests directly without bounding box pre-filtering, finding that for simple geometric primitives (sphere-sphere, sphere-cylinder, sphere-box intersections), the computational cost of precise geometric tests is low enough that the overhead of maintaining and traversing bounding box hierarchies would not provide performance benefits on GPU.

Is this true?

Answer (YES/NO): NO